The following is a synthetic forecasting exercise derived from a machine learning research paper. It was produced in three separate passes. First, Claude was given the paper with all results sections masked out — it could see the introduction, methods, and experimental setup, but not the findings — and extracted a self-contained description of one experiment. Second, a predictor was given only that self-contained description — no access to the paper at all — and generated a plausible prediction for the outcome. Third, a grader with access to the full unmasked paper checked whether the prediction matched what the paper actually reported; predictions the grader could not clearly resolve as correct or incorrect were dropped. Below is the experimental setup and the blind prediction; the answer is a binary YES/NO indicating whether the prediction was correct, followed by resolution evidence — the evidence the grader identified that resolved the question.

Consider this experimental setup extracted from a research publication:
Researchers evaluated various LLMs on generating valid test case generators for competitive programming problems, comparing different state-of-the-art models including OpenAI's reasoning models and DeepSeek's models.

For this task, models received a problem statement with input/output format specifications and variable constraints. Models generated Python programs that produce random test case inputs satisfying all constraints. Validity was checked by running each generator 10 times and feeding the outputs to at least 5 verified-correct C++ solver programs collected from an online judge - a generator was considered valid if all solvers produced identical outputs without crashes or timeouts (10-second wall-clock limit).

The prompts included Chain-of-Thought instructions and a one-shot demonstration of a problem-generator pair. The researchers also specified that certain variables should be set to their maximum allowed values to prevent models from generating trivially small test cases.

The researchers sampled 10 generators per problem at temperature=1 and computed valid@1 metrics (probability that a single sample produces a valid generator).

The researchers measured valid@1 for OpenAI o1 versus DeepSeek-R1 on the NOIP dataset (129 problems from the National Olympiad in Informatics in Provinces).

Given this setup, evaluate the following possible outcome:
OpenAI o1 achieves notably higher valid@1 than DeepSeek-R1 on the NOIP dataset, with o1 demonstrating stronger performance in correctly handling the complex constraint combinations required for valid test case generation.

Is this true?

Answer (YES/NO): YES